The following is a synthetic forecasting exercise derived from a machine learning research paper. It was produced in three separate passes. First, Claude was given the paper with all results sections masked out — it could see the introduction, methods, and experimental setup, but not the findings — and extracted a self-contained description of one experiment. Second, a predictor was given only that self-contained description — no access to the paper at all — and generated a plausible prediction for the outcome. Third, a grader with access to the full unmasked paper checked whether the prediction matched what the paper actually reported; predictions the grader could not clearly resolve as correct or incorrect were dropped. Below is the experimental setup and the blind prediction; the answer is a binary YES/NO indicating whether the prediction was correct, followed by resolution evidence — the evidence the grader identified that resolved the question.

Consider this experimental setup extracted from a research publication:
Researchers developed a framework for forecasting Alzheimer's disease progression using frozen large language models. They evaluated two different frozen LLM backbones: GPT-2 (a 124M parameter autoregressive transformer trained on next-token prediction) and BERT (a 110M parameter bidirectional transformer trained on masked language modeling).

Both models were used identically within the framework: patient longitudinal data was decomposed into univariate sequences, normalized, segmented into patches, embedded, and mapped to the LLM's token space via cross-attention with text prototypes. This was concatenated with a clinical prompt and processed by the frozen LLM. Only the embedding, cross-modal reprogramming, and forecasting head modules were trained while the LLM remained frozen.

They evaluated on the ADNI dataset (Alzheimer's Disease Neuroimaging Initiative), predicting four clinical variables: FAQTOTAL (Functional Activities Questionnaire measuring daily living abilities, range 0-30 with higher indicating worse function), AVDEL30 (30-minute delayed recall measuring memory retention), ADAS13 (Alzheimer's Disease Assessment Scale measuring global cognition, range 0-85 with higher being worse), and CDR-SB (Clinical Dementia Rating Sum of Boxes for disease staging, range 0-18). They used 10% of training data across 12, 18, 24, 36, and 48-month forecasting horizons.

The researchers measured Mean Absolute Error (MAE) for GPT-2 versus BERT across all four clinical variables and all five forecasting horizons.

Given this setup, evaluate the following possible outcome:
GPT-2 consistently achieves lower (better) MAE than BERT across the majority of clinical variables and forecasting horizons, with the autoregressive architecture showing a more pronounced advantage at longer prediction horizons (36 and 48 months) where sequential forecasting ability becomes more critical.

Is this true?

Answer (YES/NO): NO